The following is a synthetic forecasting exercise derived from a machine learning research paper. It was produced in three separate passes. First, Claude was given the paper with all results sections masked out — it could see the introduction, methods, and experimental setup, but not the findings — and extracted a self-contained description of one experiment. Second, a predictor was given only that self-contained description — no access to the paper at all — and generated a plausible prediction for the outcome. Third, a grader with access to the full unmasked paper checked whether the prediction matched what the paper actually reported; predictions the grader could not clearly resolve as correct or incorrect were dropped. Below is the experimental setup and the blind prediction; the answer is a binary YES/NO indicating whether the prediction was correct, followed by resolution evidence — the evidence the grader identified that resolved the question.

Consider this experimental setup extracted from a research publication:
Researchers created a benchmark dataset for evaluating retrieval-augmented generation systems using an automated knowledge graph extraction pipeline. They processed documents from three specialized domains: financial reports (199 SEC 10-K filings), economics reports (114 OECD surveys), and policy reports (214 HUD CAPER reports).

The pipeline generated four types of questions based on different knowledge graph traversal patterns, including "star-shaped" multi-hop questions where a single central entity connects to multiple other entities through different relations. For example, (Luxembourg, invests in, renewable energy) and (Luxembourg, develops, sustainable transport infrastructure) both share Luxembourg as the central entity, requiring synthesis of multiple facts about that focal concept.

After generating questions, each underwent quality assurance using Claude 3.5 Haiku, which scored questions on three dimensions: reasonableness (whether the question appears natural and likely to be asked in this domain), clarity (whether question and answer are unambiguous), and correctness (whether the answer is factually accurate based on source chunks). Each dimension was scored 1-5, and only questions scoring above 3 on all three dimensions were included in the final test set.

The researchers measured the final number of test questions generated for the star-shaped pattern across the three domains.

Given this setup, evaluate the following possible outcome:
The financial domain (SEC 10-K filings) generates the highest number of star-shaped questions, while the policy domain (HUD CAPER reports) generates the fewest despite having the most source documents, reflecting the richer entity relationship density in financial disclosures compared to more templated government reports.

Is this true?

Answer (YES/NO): YES